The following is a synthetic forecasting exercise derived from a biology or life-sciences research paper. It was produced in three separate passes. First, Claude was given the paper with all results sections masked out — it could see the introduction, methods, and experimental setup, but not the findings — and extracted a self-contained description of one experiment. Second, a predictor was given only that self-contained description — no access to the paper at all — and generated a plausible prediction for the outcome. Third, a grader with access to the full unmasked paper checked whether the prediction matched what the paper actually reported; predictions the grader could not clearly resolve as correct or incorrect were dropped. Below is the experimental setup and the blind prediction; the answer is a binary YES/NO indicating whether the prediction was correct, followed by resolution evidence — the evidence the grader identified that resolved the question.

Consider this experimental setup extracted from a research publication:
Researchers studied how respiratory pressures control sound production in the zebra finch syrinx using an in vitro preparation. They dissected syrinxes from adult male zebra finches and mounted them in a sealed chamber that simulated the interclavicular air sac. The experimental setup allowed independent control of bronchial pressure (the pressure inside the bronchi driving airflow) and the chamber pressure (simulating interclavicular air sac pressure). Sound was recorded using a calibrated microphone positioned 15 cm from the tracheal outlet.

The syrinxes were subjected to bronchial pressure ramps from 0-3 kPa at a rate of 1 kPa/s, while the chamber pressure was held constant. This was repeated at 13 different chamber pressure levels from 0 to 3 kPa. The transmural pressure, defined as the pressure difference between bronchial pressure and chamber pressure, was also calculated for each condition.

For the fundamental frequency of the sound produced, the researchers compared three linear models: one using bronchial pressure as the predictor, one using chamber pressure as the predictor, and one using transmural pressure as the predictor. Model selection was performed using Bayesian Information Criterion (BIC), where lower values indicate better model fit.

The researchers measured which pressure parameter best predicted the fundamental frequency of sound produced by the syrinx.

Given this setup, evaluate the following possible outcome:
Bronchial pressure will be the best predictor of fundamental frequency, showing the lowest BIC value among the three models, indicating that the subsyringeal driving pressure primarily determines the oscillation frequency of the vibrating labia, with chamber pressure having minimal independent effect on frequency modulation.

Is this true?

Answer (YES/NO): NO